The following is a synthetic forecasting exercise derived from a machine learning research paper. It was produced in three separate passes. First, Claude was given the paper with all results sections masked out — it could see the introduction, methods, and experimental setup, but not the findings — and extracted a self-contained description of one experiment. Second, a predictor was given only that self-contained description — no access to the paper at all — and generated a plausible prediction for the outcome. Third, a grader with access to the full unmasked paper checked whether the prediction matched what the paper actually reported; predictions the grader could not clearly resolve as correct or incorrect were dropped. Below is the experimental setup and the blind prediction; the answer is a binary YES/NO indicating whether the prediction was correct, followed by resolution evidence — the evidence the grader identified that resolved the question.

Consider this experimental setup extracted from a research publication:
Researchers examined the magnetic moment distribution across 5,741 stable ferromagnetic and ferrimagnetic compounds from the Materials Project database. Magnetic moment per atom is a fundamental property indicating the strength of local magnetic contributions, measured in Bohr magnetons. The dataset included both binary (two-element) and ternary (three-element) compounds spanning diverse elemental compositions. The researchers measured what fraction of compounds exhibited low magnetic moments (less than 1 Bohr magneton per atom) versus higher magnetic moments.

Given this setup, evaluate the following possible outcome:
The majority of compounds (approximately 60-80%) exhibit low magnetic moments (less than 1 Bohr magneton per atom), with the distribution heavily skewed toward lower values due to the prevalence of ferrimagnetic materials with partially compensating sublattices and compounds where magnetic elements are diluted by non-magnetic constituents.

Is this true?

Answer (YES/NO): YES